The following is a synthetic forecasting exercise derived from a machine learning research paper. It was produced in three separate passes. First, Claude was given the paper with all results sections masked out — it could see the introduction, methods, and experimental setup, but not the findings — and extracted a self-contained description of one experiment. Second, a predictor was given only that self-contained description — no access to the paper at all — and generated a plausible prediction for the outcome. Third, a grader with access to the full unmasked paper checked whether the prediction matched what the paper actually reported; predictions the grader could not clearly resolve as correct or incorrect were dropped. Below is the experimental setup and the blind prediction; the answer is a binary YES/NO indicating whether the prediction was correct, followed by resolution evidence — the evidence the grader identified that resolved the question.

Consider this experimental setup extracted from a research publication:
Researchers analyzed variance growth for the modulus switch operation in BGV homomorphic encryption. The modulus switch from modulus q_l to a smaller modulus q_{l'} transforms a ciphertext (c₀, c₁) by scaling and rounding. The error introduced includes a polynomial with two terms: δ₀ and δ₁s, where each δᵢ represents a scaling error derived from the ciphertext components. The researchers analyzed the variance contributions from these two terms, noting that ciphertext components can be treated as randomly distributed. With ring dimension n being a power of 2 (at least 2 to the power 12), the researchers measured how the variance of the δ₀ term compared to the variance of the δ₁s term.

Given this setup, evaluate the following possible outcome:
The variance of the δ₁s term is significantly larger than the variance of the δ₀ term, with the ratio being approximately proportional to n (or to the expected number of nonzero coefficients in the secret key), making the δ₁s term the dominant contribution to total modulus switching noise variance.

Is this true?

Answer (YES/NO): YES